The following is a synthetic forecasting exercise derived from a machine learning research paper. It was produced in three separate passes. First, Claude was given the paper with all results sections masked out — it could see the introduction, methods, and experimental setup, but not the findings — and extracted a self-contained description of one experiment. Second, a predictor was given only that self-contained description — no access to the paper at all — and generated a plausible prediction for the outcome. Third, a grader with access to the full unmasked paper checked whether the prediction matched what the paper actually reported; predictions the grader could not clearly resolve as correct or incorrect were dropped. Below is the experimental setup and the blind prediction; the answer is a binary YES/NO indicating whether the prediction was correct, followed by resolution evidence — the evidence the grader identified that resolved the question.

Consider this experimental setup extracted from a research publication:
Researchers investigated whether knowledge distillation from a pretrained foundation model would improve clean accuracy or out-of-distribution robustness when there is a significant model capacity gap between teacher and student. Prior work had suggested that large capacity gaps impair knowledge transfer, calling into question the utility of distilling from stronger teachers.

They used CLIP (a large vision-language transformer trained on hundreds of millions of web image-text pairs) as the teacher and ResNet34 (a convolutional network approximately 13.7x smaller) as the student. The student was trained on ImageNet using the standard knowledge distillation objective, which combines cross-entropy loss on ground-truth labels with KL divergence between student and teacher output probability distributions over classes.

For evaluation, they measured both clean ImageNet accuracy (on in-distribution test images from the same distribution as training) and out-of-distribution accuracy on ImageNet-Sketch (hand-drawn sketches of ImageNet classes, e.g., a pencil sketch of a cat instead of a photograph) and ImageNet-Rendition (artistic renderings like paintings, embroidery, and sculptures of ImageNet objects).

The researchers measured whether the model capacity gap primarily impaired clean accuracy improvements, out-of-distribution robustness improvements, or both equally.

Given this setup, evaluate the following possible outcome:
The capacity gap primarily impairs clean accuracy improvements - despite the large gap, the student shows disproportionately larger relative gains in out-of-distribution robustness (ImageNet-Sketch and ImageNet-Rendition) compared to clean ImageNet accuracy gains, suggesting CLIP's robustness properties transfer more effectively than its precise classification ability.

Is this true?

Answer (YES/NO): YES